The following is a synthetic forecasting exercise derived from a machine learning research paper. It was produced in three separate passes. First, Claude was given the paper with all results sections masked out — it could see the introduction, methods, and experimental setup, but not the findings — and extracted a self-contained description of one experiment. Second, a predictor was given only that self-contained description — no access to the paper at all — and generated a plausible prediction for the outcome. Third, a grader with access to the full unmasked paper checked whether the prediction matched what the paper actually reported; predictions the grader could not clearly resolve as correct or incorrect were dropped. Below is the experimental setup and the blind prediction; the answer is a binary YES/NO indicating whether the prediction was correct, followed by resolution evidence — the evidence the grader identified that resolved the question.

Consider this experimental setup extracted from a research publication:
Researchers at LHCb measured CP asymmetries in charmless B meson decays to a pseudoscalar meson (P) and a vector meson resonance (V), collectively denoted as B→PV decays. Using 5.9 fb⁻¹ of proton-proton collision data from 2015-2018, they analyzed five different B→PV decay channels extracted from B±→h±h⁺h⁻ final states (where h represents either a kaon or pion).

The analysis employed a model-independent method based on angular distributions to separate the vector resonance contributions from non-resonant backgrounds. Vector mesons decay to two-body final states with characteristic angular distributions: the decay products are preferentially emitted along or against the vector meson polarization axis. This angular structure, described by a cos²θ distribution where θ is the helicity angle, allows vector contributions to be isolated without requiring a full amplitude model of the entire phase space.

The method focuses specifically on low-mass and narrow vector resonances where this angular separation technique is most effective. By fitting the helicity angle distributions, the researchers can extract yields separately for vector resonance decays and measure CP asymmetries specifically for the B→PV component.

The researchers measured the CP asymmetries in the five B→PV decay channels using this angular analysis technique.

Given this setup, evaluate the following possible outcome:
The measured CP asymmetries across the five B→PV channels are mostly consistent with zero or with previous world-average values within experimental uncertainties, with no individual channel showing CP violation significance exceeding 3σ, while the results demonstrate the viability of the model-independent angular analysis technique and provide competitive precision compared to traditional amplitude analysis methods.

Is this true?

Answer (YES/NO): NO